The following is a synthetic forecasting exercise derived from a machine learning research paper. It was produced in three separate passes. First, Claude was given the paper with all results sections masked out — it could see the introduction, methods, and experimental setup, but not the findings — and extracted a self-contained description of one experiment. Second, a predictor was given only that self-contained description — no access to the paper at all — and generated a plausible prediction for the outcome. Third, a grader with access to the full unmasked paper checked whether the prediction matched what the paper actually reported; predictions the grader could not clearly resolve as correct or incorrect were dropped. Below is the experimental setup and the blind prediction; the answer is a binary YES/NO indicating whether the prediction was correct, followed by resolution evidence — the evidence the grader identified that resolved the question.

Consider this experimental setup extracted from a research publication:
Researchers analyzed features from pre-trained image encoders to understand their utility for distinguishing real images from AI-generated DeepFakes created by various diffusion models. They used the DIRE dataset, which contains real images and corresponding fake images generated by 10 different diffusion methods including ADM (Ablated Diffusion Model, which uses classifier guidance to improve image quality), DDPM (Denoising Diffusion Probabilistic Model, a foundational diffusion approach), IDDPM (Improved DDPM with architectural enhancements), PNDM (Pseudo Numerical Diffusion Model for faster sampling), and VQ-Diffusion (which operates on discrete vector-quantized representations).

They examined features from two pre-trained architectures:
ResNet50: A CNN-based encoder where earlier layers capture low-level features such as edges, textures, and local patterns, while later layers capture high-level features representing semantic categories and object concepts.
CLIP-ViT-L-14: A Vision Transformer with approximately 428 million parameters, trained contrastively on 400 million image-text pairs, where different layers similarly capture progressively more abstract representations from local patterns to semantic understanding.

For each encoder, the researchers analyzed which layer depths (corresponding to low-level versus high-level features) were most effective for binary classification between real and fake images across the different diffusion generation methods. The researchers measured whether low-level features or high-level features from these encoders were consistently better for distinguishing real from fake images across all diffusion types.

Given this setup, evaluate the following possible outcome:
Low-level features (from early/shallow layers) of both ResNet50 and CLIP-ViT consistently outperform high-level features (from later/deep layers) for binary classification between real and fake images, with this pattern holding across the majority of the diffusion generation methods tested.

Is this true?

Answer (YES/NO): NO